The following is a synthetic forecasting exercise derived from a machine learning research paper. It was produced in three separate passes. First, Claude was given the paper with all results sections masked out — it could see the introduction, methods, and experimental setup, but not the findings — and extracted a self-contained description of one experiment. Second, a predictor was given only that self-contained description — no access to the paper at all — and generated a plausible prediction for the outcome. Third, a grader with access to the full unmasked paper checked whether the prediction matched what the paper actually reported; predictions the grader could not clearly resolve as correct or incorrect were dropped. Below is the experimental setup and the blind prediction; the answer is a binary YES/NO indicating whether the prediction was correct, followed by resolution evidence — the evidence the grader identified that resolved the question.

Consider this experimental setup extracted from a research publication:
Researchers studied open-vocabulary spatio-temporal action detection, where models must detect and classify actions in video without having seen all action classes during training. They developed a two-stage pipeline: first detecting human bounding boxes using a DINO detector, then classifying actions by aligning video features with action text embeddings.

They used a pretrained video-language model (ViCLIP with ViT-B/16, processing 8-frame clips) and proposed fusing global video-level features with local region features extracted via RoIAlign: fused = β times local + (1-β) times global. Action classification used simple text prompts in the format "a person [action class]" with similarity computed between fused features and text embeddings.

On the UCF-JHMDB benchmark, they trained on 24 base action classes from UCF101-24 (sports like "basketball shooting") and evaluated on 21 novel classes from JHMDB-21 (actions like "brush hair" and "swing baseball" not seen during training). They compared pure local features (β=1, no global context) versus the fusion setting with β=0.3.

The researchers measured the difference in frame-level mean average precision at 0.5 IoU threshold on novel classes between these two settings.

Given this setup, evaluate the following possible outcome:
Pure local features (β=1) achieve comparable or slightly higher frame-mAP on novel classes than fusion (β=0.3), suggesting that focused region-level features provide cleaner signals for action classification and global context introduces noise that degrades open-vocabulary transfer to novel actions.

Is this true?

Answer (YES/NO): NO